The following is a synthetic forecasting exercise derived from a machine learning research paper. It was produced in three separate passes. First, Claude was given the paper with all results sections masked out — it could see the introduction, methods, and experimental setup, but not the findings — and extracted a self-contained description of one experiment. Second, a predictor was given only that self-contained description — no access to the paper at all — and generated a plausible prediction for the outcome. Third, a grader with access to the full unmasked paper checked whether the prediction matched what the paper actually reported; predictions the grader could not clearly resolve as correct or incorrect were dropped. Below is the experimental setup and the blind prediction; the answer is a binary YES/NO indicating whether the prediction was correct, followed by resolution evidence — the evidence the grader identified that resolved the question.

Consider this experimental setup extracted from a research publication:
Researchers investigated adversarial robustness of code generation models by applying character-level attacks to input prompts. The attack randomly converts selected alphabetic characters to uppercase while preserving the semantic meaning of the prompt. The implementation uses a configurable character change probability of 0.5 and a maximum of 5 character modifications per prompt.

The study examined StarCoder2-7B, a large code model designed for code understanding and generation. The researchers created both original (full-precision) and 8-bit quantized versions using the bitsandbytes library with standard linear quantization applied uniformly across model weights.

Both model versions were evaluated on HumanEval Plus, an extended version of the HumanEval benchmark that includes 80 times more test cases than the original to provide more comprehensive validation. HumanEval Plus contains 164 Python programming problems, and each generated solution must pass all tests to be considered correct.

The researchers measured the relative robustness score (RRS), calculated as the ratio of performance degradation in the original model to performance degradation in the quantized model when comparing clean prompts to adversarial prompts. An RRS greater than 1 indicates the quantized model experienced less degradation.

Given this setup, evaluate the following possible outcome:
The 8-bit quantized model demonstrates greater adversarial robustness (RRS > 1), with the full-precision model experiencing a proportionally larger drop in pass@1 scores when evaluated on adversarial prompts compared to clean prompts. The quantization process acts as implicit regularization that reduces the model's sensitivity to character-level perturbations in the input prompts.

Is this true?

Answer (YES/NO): NO